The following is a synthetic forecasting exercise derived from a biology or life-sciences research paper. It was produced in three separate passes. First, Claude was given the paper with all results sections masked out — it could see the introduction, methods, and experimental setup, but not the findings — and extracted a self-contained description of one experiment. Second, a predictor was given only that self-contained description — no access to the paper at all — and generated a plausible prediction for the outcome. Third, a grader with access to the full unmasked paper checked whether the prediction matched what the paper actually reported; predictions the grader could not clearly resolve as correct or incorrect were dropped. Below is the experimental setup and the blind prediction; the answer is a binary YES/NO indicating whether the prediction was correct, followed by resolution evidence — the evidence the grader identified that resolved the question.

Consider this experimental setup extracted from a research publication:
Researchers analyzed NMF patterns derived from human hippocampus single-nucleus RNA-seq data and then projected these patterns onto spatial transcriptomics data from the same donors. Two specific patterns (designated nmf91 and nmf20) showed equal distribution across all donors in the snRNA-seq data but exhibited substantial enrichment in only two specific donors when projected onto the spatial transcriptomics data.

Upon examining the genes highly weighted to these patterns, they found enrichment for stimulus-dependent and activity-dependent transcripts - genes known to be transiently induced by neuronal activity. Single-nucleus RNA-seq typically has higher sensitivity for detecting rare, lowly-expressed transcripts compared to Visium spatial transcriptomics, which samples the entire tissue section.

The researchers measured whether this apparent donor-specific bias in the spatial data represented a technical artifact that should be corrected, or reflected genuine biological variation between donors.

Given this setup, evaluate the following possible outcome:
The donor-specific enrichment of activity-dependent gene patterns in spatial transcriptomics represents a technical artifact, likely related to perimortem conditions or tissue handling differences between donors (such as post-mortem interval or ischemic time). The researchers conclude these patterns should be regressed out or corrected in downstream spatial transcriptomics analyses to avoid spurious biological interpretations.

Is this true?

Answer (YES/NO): NO